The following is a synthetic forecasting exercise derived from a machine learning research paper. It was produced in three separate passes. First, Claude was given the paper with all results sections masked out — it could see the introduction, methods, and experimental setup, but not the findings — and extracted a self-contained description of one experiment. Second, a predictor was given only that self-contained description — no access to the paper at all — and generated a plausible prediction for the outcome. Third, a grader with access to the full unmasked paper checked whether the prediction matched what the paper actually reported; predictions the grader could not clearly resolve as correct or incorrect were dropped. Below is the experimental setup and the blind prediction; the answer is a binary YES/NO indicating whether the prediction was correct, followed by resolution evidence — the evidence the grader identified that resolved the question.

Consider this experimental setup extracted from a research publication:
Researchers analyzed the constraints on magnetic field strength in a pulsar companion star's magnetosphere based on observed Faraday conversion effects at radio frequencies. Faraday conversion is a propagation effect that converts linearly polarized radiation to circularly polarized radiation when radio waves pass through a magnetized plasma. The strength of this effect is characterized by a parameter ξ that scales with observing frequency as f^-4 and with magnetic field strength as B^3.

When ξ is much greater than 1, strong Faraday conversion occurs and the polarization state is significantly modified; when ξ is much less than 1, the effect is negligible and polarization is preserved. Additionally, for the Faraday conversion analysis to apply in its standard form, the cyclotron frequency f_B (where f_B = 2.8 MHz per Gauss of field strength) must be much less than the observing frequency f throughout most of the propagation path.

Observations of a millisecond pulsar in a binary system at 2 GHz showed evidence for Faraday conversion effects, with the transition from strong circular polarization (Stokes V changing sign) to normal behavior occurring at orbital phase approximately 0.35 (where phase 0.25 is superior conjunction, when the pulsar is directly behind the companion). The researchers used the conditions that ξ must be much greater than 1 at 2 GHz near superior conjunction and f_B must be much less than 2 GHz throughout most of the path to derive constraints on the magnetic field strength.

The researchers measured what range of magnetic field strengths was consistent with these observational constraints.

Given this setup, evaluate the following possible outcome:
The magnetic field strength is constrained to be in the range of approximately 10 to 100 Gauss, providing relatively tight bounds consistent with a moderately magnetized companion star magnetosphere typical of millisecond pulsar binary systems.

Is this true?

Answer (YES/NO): NO